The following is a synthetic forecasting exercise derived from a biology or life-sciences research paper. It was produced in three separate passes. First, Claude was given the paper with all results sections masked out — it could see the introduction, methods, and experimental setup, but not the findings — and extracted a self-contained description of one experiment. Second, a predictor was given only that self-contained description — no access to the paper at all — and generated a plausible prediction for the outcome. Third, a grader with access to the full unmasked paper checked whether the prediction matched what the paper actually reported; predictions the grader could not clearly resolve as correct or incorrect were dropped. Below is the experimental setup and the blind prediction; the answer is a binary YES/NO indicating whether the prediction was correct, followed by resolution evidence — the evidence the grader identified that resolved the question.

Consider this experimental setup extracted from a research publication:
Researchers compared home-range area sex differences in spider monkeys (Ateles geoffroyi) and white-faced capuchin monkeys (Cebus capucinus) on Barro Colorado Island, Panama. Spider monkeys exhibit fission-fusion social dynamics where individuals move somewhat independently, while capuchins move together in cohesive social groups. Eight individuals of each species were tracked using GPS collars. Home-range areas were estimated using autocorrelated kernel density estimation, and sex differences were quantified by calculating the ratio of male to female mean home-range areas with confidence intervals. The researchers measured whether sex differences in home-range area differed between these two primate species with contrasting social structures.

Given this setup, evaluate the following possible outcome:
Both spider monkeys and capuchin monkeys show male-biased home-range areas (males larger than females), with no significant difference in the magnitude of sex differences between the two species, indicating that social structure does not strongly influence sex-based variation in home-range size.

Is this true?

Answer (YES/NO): NO